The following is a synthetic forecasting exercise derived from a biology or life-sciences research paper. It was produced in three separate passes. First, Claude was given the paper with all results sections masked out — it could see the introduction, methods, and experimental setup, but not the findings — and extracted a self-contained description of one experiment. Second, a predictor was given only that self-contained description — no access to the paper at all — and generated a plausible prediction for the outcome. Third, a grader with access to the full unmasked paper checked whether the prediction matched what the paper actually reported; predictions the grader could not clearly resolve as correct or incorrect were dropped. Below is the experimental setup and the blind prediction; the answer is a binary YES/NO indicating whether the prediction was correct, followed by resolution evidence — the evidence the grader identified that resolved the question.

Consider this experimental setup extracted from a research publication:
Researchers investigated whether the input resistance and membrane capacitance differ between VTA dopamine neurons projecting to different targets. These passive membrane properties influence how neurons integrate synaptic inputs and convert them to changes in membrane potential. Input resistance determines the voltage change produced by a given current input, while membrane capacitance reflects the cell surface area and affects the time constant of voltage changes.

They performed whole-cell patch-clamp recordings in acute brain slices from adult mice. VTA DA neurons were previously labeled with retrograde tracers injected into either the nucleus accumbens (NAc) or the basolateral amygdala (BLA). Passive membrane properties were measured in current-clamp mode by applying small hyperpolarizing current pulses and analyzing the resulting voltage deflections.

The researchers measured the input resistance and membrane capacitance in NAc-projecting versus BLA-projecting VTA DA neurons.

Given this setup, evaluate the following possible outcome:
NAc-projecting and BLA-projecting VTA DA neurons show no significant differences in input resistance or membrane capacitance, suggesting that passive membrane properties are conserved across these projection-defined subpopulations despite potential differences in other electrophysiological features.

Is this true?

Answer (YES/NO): YES